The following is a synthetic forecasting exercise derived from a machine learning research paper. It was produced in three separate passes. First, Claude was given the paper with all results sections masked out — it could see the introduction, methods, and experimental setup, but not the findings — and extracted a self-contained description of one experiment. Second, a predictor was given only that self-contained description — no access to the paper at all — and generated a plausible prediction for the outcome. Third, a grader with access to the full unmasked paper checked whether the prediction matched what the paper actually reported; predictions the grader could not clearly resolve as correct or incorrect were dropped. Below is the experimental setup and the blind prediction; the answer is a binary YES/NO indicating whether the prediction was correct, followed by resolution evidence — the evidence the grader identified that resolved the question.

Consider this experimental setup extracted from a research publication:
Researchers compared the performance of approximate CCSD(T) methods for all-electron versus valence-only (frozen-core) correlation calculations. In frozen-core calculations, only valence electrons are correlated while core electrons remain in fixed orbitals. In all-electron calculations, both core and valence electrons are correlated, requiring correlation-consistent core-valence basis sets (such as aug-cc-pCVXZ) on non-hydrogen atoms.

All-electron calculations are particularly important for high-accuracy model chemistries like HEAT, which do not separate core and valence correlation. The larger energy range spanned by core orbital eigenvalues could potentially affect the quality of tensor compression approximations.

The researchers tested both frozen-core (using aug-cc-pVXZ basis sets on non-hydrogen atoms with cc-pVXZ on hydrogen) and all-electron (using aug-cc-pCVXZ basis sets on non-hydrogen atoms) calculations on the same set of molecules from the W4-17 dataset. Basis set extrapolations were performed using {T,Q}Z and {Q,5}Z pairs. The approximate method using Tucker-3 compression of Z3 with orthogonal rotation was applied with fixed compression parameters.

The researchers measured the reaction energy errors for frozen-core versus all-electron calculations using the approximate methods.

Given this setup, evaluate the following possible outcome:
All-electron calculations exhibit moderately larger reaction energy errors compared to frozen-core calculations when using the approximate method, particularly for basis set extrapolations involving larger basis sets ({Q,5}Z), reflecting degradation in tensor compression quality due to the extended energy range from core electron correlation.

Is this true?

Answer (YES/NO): NO